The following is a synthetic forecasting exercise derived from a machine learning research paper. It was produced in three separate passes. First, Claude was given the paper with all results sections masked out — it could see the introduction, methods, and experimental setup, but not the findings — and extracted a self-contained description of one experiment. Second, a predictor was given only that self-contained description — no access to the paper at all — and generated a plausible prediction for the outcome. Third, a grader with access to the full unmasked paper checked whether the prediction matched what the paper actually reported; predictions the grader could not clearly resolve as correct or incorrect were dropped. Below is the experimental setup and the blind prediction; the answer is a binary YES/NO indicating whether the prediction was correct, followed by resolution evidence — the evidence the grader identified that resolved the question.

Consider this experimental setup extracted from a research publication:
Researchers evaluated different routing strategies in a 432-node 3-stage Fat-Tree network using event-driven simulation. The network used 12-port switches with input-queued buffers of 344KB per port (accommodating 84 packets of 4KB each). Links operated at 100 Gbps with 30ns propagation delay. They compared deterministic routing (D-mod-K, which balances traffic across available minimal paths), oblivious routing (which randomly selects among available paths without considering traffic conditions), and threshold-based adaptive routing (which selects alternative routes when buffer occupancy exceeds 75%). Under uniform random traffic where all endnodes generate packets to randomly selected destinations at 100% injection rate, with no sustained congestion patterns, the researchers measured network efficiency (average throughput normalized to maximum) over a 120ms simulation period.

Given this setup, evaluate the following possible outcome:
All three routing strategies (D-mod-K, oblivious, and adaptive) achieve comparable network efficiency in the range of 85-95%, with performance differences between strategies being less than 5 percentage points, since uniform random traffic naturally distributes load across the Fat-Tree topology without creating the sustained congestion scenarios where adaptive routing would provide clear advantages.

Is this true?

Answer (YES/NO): NO